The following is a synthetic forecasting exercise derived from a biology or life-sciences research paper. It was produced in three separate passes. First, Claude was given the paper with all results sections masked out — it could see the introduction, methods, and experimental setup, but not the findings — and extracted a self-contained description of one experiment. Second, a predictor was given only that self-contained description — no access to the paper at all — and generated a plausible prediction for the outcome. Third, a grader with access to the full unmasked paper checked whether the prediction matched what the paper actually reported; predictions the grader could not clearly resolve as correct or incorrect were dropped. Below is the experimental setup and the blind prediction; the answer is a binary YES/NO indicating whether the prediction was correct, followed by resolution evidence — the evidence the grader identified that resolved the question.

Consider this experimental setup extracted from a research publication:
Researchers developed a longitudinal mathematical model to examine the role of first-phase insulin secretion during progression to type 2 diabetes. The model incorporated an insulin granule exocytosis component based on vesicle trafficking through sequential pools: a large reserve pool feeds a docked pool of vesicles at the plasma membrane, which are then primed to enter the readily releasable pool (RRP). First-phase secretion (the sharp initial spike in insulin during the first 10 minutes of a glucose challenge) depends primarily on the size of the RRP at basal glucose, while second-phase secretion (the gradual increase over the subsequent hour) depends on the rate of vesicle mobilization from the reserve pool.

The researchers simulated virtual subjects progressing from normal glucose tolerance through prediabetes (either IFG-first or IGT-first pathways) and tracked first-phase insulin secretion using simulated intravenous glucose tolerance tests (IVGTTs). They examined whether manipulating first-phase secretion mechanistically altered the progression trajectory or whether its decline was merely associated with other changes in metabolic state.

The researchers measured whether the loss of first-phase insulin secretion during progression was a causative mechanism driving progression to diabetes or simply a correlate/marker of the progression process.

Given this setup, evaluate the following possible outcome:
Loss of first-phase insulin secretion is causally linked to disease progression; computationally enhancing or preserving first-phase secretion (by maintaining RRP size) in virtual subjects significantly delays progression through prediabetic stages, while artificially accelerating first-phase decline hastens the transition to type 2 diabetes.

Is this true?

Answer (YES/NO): NO